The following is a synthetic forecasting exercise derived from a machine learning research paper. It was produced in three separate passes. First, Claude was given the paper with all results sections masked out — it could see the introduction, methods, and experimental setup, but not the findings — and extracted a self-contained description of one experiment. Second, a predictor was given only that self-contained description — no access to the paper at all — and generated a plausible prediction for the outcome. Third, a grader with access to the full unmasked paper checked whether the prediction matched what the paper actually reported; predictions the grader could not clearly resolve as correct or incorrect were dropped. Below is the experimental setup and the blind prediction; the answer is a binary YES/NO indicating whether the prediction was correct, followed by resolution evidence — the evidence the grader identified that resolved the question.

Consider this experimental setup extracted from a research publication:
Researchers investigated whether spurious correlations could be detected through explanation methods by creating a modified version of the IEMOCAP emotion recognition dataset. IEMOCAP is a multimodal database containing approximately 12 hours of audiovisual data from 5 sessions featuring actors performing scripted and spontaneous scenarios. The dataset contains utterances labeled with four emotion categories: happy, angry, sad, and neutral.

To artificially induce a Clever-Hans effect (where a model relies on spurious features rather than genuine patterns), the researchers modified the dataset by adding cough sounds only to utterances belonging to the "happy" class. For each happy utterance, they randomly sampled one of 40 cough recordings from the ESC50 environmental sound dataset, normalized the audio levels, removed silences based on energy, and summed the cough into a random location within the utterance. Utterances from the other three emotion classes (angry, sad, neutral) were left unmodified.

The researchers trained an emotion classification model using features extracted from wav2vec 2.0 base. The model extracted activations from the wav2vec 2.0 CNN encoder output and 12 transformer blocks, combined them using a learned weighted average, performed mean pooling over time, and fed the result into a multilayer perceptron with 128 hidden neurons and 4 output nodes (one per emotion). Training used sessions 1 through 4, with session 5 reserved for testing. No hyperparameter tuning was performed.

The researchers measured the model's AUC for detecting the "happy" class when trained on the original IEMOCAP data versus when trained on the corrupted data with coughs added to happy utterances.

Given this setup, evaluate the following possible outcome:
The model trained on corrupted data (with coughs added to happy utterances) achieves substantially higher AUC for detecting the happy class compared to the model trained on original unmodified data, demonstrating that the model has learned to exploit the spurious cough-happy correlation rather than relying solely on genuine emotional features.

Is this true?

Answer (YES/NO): YES